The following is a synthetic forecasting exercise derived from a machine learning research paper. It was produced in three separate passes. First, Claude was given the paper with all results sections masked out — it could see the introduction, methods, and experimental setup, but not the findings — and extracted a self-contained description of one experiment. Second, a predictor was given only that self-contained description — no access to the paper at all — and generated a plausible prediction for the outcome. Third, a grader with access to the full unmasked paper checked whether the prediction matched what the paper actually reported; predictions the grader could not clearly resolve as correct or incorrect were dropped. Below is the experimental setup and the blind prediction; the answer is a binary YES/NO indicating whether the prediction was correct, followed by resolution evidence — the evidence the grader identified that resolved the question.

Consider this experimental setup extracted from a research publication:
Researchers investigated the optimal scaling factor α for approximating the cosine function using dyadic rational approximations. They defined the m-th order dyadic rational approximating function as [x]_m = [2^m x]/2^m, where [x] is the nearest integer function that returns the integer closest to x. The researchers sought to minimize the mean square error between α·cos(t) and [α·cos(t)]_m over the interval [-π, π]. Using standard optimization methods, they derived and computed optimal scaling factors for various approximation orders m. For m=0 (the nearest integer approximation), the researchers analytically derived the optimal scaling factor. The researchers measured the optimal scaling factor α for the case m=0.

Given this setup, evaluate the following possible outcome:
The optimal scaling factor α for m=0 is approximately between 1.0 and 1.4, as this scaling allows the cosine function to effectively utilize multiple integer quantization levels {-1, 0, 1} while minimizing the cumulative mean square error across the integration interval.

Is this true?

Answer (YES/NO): YES